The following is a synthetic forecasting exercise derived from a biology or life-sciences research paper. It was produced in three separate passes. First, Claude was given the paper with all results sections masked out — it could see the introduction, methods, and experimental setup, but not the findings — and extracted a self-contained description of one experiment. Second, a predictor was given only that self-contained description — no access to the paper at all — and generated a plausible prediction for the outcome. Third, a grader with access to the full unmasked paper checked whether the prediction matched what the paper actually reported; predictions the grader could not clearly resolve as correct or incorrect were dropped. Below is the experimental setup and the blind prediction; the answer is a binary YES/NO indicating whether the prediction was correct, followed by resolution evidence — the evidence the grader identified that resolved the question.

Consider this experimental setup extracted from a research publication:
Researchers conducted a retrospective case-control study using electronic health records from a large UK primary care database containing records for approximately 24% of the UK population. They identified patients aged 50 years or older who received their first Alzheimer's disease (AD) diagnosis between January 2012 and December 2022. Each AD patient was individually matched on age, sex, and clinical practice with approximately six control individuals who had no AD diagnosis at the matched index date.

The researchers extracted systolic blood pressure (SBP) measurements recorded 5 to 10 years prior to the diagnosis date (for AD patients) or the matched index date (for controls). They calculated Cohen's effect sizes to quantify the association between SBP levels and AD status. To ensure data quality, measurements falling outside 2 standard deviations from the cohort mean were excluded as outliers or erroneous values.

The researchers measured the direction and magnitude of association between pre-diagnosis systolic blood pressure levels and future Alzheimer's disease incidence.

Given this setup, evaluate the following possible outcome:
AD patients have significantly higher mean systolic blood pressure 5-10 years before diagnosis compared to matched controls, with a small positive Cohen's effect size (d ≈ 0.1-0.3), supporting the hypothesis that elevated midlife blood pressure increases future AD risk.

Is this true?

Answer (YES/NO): NO